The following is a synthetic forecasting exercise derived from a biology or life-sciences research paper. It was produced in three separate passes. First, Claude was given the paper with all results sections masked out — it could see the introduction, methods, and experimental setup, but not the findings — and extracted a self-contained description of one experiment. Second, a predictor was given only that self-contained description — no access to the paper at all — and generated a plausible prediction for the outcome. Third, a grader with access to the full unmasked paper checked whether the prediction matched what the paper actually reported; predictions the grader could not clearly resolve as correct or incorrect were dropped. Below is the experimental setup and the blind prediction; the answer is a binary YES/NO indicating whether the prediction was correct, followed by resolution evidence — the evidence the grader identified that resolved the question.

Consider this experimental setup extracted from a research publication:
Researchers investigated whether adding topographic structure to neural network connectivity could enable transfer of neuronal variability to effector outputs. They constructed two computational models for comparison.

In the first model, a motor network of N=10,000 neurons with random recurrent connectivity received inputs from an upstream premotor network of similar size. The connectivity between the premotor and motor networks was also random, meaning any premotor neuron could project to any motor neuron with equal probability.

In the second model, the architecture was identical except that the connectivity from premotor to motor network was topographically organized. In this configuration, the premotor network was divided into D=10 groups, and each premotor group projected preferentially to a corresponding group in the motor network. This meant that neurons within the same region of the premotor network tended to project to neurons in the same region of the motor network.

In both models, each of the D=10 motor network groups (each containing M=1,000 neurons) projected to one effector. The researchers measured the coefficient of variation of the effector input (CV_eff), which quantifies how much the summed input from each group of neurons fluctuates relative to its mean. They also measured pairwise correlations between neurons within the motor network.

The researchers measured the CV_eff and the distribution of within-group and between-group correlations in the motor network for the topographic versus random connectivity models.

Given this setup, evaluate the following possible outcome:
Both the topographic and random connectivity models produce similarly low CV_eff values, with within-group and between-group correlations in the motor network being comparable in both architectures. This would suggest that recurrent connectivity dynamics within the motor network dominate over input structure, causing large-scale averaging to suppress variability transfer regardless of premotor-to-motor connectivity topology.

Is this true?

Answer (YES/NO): NO